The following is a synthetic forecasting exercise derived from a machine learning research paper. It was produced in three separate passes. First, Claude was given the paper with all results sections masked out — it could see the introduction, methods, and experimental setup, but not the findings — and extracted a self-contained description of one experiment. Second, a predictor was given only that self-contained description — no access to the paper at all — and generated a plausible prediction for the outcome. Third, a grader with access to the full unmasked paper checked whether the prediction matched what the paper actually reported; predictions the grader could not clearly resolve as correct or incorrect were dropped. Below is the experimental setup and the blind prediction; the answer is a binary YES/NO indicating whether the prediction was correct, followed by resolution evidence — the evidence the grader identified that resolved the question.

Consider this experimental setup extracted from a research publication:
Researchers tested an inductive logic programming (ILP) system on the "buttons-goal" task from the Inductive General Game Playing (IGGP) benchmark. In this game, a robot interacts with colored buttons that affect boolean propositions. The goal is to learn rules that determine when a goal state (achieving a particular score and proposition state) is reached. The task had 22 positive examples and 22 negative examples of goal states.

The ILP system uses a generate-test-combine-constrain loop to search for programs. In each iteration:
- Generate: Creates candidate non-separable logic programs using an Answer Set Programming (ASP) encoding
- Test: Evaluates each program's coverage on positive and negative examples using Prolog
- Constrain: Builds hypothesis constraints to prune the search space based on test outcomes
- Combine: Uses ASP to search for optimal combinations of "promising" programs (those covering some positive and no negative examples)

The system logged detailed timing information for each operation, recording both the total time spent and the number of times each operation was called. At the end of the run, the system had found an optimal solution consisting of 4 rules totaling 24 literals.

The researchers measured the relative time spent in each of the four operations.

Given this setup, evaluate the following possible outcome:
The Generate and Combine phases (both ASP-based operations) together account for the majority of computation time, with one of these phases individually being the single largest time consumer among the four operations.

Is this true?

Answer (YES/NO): NO